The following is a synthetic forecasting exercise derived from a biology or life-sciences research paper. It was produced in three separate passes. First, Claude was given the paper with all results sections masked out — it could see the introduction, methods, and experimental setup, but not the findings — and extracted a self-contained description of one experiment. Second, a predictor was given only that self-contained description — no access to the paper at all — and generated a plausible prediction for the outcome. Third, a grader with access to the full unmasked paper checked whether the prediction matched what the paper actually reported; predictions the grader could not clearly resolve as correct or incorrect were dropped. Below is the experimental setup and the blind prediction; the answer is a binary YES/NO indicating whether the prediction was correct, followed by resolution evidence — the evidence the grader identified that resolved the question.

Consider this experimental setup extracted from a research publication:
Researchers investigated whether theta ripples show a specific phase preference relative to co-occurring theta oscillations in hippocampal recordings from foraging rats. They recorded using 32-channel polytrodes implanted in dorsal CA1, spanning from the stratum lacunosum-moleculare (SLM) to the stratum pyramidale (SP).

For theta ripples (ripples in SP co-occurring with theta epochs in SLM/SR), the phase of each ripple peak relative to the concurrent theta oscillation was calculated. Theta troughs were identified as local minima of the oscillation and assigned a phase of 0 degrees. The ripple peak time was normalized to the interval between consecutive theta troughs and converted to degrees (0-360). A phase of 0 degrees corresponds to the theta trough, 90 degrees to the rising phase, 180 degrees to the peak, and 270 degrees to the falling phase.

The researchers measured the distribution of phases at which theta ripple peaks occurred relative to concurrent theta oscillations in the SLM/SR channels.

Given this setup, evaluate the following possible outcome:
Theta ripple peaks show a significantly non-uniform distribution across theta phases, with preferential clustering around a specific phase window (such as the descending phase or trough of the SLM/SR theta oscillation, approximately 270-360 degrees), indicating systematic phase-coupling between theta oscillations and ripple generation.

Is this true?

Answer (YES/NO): YES